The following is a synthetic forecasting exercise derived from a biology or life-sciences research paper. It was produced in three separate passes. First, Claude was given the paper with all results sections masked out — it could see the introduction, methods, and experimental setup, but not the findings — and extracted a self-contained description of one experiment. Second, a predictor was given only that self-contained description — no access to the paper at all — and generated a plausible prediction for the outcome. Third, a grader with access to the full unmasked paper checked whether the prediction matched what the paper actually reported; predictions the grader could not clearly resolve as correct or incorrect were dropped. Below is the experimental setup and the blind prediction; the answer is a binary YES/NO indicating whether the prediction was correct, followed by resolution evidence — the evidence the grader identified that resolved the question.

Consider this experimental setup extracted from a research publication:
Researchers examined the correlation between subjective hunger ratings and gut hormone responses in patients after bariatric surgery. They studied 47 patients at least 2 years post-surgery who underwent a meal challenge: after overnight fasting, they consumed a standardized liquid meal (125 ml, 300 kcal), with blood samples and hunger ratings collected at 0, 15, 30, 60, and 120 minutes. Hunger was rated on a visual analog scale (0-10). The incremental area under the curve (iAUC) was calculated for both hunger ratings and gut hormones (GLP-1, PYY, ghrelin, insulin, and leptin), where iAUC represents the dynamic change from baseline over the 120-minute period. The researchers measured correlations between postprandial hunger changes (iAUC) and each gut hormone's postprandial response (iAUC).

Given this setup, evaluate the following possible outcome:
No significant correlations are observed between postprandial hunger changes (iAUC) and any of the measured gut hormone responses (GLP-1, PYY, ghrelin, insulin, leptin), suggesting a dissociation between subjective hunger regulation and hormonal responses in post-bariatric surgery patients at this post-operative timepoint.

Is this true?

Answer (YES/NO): NO